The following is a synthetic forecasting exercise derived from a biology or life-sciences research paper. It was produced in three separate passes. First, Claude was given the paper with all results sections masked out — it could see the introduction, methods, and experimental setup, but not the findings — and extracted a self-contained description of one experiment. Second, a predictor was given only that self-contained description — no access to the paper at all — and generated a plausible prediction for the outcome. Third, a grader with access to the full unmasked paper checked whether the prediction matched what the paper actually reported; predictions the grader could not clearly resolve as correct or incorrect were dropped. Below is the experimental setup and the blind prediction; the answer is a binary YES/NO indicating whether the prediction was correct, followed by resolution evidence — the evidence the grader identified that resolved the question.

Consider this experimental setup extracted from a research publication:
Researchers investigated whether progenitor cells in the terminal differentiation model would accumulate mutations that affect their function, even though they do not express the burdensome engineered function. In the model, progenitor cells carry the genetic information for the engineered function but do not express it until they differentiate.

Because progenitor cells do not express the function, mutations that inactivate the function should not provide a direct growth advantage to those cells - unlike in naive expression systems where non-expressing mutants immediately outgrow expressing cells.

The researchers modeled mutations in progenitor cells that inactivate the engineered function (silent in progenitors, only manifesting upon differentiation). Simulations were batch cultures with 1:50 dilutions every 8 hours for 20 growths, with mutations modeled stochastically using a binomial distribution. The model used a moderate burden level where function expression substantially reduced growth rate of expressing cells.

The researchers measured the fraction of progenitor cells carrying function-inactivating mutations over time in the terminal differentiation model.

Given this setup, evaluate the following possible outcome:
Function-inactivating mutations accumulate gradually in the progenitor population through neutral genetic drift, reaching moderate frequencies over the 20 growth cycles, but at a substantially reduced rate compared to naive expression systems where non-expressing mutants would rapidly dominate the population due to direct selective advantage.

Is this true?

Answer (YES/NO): NO